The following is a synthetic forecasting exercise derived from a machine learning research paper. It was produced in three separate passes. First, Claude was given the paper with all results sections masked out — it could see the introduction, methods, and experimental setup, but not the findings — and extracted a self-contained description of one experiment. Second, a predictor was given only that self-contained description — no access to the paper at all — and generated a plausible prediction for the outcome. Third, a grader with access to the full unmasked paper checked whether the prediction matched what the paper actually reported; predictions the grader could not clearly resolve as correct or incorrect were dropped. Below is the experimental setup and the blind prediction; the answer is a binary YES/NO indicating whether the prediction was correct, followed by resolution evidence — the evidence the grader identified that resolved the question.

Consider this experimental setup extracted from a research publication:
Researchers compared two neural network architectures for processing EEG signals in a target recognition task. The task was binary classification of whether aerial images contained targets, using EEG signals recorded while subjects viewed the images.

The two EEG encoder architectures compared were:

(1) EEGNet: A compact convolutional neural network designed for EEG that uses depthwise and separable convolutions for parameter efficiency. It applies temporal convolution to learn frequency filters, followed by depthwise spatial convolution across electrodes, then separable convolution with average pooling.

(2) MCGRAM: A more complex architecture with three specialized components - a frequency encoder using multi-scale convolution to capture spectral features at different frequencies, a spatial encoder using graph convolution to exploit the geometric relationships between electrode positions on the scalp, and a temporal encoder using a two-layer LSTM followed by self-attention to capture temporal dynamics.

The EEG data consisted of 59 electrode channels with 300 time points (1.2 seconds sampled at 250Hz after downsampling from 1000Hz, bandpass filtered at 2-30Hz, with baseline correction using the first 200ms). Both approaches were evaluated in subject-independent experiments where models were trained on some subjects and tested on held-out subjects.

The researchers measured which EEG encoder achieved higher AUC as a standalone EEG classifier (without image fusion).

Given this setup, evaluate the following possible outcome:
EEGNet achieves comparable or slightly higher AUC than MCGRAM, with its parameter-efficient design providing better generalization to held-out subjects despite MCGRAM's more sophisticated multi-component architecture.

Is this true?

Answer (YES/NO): NO